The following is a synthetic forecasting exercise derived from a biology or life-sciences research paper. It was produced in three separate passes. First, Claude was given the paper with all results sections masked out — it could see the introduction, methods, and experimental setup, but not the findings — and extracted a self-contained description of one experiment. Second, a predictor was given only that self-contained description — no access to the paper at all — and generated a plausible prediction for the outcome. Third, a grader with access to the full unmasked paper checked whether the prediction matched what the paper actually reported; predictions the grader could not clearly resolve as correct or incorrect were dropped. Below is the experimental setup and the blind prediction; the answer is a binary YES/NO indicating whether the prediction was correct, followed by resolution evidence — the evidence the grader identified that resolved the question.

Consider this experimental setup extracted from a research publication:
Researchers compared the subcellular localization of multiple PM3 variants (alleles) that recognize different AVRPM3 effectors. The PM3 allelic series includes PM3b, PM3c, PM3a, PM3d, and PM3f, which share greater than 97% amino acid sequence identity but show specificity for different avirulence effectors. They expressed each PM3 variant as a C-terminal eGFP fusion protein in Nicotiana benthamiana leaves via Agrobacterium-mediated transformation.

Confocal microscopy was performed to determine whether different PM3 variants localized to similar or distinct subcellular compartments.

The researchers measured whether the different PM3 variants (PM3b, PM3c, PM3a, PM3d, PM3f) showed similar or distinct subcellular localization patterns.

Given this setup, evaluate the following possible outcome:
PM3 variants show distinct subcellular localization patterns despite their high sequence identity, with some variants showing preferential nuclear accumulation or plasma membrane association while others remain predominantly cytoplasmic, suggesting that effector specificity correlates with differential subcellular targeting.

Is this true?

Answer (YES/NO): NO